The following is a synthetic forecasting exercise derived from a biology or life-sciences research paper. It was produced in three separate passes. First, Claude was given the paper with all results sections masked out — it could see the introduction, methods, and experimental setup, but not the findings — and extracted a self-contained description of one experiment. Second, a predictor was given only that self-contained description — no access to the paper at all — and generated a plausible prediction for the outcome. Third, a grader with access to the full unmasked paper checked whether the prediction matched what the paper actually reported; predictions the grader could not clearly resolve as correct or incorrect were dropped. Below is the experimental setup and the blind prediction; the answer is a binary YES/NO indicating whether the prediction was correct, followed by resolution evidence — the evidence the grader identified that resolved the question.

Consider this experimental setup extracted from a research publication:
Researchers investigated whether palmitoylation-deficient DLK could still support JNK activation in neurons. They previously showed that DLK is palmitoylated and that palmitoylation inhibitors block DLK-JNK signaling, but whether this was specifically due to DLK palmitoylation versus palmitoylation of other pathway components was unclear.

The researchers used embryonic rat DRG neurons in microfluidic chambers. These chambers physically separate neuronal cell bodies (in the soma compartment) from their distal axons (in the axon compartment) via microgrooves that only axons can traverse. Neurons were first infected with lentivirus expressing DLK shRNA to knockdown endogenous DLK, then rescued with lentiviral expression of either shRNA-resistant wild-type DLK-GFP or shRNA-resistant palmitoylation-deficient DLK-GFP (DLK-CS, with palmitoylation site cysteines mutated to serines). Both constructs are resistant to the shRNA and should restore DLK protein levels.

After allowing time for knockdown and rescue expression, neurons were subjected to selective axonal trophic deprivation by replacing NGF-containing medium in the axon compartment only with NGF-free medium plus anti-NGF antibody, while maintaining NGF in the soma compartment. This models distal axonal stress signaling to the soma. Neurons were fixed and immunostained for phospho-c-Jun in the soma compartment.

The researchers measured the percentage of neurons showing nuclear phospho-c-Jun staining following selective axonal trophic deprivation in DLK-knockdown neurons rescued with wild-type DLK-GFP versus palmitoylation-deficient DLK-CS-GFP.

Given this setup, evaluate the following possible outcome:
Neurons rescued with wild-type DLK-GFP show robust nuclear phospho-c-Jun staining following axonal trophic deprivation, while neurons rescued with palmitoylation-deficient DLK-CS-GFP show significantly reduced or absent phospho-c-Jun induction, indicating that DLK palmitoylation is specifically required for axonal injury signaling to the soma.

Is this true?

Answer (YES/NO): YES